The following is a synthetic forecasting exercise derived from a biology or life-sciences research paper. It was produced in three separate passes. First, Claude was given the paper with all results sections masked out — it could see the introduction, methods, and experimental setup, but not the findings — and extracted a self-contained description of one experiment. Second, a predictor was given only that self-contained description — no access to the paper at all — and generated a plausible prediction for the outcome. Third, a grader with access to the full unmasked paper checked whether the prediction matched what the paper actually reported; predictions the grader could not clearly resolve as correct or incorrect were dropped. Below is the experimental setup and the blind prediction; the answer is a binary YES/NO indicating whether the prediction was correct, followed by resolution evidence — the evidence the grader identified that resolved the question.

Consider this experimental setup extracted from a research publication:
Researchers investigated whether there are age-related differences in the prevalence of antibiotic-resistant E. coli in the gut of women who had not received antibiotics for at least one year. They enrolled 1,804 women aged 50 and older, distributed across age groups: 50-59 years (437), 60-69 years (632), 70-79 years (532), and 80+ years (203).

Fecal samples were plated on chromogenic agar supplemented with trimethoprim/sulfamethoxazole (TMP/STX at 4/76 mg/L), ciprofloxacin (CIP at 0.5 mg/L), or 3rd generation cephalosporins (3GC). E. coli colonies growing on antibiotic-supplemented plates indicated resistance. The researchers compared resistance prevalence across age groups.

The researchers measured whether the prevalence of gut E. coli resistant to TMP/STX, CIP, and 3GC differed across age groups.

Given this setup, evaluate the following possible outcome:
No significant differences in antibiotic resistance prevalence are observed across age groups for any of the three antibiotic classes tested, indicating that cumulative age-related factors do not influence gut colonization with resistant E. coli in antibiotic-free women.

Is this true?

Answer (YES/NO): YES